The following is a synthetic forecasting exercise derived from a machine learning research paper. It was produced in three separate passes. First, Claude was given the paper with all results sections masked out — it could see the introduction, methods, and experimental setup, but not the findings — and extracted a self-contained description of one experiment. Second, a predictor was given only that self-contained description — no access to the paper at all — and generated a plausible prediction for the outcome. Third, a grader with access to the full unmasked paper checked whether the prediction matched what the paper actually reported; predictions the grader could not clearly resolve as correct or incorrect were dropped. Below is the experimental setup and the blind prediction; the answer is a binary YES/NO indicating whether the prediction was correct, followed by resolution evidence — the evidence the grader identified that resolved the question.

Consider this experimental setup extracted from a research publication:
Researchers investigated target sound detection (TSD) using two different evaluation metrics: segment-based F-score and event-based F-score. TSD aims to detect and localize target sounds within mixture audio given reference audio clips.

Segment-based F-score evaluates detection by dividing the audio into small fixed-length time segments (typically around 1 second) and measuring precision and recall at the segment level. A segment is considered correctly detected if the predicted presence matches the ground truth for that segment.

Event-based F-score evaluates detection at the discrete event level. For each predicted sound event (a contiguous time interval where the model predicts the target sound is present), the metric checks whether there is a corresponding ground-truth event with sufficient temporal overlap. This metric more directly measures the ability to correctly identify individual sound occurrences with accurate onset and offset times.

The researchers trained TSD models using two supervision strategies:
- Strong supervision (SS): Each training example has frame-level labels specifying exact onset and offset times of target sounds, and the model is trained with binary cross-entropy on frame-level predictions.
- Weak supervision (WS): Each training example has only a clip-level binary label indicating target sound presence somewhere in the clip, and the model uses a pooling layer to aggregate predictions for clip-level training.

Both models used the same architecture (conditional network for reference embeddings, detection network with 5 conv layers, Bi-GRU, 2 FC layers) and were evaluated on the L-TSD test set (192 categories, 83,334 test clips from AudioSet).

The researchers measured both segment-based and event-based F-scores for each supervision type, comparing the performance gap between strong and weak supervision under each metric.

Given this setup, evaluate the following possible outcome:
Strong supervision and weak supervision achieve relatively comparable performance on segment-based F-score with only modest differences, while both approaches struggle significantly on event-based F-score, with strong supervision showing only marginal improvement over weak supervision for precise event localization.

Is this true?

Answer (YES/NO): NO